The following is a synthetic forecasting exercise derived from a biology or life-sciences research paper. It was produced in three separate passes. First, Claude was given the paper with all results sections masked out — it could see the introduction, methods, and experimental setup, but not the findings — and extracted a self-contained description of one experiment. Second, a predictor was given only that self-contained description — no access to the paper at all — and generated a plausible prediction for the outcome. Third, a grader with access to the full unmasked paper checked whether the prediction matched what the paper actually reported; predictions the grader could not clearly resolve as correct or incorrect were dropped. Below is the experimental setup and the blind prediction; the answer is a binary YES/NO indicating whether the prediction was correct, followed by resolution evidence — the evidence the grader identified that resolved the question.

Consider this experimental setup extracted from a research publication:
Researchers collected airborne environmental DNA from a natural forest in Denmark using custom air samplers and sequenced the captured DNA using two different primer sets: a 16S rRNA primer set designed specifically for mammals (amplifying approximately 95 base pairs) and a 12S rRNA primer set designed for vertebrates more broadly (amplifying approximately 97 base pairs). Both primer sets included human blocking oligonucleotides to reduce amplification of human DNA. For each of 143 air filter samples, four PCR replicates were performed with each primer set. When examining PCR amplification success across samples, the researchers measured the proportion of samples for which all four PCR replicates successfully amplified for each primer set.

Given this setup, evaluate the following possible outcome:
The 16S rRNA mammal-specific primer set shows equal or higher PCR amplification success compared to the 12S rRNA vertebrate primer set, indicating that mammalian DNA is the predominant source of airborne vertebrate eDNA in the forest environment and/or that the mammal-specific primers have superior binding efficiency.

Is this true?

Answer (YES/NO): NO